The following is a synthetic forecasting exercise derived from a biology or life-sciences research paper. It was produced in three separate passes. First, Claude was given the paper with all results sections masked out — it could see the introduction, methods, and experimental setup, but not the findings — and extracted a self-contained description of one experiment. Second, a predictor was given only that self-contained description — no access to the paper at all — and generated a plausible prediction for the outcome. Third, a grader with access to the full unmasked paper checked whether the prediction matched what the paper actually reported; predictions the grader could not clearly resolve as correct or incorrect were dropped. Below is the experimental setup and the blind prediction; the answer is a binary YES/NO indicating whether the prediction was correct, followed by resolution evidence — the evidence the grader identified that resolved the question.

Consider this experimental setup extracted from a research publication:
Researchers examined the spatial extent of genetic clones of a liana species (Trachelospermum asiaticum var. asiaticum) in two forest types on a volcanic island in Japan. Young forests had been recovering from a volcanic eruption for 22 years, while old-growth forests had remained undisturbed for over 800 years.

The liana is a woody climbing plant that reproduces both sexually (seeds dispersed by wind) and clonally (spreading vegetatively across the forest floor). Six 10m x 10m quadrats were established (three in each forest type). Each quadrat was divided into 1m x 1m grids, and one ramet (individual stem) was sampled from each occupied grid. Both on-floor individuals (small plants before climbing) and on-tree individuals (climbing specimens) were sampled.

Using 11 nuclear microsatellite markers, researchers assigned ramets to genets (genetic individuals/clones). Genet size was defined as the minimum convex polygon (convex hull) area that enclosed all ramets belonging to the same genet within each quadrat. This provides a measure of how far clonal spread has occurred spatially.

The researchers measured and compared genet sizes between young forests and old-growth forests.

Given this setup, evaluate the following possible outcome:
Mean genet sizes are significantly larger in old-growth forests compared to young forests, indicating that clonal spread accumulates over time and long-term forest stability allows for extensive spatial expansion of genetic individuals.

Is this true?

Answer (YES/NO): NO